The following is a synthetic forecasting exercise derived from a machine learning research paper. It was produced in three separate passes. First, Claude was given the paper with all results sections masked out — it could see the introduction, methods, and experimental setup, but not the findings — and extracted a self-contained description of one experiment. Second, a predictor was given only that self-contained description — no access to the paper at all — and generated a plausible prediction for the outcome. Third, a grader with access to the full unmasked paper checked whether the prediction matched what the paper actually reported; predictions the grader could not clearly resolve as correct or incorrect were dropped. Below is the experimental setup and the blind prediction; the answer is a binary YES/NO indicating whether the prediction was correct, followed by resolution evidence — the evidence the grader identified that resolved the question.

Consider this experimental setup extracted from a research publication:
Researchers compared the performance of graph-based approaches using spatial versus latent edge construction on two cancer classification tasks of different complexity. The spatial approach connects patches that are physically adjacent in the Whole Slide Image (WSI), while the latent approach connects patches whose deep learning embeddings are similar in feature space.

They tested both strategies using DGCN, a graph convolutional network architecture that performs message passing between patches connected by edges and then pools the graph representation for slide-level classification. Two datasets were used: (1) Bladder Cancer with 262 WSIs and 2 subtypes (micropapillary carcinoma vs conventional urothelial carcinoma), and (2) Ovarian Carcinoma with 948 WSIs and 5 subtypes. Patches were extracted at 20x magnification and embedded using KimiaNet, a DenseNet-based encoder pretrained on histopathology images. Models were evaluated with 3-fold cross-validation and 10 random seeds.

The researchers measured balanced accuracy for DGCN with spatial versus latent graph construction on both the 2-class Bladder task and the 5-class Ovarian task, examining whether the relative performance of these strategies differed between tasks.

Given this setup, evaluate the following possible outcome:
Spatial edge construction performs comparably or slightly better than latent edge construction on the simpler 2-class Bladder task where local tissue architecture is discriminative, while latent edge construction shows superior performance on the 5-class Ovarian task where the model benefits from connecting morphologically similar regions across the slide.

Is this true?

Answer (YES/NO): NO